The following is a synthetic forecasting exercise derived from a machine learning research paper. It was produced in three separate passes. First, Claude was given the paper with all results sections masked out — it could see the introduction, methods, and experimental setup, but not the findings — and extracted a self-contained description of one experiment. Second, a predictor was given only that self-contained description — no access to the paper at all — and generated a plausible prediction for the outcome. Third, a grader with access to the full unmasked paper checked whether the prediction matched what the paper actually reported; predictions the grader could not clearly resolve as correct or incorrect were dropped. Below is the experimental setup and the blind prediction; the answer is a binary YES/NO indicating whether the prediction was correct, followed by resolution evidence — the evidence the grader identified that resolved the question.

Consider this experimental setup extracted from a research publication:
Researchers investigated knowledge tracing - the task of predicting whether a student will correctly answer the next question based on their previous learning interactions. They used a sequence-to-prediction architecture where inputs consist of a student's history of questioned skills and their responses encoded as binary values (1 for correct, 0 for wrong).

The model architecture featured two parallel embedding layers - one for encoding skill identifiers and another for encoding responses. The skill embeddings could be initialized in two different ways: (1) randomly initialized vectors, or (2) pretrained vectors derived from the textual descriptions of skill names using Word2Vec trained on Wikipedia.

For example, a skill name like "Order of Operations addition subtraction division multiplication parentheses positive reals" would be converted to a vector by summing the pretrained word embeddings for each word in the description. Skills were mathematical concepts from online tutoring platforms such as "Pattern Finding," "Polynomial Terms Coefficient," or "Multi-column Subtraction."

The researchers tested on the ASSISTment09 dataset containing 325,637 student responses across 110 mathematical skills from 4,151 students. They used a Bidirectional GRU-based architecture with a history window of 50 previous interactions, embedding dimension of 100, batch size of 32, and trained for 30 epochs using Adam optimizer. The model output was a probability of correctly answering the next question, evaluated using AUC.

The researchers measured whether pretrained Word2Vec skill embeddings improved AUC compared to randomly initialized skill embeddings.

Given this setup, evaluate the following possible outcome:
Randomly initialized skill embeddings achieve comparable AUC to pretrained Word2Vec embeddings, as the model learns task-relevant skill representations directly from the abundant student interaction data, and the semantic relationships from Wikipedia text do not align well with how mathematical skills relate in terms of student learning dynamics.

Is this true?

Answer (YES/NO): YES